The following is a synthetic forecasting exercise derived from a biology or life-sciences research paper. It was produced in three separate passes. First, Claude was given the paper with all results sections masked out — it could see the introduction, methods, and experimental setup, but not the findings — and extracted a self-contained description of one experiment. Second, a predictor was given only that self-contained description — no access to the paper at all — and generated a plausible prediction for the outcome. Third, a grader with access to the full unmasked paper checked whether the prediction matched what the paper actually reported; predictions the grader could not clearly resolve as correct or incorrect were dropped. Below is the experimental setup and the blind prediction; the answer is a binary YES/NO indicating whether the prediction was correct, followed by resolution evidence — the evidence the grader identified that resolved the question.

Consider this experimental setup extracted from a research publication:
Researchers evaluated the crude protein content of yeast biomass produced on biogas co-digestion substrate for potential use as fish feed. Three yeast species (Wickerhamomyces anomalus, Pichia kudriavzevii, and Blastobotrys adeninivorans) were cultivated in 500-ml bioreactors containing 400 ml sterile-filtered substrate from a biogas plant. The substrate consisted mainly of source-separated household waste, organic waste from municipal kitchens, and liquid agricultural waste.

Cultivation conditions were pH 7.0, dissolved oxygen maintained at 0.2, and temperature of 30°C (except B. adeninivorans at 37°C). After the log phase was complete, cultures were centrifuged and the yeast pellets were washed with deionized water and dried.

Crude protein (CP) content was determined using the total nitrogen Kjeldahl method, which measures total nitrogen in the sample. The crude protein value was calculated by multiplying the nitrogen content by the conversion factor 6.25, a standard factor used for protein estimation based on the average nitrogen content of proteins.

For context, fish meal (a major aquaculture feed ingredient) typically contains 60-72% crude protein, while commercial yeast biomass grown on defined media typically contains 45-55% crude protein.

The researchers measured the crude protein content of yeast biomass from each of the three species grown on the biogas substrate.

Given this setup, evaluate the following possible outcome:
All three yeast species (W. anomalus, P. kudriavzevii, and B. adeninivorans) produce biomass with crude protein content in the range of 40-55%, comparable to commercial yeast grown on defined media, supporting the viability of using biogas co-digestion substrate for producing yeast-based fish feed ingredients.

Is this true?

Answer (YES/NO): NO